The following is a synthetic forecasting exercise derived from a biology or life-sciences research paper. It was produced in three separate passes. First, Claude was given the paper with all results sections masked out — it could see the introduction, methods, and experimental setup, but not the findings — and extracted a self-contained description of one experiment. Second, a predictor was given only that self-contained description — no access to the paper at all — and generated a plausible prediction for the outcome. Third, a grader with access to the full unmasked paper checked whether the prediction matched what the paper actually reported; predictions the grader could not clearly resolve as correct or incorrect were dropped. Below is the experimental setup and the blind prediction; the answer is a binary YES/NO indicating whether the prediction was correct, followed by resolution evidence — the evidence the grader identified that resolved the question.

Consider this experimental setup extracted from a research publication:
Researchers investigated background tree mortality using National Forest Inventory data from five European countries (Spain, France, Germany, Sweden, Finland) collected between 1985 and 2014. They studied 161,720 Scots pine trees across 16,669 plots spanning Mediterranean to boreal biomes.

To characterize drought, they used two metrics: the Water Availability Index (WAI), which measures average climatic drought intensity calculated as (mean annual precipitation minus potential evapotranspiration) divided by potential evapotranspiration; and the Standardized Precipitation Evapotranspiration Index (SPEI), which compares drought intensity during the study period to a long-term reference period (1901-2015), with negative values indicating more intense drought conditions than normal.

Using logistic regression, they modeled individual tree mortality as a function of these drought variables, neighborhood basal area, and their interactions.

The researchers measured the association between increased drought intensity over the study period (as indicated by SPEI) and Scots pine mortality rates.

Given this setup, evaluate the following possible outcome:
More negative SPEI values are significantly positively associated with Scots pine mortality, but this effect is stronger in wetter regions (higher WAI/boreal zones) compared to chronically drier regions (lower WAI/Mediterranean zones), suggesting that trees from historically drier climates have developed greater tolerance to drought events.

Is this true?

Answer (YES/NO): NO